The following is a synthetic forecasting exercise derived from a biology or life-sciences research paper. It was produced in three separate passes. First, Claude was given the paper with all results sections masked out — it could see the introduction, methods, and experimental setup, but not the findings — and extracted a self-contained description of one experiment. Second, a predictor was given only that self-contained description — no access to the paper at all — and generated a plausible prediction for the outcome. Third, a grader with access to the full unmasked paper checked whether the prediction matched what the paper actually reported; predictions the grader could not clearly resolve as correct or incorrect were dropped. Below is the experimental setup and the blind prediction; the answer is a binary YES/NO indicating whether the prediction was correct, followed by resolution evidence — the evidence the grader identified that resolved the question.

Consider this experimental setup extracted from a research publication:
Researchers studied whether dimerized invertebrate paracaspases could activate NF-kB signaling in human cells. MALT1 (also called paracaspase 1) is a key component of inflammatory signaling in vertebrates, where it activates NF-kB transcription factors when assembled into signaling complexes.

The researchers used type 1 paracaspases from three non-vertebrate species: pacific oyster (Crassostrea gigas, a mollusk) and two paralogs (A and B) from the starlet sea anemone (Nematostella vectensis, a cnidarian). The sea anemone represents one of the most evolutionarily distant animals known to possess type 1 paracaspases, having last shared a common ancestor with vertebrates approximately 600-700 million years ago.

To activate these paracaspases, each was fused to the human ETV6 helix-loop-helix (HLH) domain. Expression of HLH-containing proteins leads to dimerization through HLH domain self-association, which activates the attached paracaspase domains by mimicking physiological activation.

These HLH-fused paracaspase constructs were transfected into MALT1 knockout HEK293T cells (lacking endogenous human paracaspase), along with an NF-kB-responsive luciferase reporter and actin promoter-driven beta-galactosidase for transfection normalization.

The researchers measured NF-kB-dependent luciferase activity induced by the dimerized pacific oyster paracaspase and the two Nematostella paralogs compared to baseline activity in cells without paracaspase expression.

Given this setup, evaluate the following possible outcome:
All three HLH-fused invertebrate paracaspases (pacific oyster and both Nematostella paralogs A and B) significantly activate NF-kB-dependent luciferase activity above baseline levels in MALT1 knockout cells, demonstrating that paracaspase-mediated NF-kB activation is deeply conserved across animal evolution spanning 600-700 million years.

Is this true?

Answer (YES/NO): NO